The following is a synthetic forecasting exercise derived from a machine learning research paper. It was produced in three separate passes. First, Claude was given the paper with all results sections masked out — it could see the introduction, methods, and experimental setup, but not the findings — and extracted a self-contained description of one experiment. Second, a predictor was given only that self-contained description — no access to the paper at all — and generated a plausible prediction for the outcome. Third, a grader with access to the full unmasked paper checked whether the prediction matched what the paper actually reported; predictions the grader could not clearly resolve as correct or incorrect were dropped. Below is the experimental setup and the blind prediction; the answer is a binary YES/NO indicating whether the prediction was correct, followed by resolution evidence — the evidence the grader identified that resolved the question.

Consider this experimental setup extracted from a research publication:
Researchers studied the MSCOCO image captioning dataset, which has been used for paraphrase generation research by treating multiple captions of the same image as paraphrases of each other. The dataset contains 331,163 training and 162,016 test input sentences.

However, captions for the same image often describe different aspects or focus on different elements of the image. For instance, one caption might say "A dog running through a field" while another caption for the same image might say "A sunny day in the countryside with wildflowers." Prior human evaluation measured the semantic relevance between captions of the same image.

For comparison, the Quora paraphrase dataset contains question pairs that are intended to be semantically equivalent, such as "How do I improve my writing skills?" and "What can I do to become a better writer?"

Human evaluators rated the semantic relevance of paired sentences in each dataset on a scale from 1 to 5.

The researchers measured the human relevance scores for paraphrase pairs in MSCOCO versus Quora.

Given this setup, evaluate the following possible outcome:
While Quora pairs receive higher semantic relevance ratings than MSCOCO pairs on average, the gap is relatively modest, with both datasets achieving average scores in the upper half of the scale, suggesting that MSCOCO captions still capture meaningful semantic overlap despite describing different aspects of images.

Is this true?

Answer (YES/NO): NO